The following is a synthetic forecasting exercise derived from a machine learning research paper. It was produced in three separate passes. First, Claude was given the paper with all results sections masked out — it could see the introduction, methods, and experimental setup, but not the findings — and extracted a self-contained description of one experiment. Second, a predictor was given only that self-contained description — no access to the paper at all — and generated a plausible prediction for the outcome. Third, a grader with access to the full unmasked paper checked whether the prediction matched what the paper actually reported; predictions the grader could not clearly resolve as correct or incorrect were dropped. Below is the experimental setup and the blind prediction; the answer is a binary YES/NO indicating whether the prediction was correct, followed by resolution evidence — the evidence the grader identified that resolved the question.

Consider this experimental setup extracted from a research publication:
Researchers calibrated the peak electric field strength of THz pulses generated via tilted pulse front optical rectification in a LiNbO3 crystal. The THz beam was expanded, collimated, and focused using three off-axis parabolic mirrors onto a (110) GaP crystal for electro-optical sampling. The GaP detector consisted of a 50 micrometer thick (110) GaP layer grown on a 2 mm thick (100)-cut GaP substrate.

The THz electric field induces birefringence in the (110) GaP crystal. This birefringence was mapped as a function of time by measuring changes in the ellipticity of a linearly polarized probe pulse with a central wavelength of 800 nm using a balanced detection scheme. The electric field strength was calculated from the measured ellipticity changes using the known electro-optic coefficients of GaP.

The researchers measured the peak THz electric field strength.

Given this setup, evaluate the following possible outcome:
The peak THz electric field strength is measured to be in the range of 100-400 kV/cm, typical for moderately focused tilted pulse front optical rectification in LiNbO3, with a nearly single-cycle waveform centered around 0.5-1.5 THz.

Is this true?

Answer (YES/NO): NO